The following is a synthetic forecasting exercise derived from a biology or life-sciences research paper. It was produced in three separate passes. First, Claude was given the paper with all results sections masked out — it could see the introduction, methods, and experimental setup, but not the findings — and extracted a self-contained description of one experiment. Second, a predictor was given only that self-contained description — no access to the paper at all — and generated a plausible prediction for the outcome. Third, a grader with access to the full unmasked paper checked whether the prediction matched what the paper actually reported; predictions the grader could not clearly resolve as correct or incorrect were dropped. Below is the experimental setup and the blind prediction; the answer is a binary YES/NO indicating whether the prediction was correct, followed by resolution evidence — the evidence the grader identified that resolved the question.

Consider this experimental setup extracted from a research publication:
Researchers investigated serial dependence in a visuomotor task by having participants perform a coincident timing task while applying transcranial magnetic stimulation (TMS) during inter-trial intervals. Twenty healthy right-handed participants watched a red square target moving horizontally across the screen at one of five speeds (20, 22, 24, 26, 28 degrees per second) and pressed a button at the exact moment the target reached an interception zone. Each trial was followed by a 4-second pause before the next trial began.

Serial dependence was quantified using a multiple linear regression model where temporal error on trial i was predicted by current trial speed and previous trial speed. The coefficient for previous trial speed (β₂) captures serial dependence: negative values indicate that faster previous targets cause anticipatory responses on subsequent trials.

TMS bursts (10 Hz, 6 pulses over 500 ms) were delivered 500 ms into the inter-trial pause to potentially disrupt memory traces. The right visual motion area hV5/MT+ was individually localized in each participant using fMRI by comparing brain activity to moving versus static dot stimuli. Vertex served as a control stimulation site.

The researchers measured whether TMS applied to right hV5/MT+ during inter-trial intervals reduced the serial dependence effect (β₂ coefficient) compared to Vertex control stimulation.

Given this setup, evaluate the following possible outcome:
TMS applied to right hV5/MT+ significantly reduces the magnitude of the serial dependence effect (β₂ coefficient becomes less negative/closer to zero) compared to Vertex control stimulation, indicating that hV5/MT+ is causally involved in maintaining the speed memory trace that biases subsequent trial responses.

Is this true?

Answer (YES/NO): NO